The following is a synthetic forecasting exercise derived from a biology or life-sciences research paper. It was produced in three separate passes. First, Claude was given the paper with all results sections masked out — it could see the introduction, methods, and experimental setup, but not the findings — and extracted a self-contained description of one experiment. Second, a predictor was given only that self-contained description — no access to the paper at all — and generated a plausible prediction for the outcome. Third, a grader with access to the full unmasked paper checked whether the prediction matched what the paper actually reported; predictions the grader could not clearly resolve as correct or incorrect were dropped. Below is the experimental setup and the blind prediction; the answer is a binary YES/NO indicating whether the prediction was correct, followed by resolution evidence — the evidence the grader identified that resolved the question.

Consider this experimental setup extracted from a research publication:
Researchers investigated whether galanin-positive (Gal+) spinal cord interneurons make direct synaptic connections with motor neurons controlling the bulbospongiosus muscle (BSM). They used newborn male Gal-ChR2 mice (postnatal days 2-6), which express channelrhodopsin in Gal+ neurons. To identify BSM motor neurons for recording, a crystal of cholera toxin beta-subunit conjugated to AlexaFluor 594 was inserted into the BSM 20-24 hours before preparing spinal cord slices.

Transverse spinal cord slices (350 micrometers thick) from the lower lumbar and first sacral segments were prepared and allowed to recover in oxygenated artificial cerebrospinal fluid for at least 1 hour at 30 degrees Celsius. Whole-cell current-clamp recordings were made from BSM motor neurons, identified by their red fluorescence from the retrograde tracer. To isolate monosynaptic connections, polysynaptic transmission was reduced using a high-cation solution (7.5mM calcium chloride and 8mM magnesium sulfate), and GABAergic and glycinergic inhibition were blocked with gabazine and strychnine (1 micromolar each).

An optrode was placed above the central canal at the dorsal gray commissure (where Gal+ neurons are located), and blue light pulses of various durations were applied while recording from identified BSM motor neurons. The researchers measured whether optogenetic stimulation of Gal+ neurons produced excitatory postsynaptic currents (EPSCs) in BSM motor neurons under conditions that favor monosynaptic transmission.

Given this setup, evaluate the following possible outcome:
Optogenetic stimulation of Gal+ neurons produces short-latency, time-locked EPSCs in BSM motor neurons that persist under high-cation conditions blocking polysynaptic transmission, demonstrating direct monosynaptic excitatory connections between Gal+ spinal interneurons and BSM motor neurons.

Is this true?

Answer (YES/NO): YES